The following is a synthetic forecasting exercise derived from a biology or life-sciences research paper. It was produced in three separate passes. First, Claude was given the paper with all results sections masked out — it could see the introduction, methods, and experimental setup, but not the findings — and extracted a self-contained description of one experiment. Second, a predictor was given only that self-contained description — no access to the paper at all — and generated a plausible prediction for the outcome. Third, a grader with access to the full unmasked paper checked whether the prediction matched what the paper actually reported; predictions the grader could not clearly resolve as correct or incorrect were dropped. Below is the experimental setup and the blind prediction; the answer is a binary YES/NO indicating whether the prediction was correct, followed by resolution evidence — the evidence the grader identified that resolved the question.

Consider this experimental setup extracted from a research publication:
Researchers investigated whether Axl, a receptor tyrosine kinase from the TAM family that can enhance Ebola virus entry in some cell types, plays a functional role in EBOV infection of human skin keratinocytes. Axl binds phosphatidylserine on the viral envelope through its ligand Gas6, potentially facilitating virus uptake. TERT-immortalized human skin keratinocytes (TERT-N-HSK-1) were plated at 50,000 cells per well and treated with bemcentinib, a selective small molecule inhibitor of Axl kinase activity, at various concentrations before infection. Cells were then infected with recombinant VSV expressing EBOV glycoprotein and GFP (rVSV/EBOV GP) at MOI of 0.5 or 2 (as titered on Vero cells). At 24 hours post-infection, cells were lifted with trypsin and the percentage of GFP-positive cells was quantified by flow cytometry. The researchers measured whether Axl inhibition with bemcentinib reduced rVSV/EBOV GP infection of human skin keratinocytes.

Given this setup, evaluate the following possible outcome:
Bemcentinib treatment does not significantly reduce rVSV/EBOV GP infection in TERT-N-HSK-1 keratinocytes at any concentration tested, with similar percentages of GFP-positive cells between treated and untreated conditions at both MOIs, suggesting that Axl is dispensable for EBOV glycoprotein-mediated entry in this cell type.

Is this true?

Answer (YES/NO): NO